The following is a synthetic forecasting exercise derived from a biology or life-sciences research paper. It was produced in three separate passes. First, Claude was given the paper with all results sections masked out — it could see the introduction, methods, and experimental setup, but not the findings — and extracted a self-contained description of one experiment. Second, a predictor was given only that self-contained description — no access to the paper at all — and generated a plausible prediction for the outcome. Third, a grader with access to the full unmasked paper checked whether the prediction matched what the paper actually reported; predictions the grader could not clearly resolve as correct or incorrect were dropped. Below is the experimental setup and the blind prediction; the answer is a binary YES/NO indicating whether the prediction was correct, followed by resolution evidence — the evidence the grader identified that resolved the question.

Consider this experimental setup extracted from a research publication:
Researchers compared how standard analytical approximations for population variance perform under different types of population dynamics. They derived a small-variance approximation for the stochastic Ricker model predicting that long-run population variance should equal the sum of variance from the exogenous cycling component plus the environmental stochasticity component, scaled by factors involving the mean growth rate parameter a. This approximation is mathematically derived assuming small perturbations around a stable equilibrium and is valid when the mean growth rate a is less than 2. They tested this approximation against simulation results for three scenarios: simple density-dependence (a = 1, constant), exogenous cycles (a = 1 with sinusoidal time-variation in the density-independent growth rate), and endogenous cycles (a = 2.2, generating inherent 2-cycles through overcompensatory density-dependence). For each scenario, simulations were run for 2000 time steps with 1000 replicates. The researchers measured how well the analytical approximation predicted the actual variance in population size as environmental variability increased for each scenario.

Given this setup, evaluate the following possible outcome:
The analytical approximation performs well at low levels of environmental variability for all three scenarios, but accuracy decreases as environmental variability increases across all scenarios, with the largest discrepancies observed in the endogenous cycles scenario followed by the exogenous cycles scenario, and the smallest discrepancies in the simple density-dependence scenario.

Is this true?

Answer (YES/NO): NO